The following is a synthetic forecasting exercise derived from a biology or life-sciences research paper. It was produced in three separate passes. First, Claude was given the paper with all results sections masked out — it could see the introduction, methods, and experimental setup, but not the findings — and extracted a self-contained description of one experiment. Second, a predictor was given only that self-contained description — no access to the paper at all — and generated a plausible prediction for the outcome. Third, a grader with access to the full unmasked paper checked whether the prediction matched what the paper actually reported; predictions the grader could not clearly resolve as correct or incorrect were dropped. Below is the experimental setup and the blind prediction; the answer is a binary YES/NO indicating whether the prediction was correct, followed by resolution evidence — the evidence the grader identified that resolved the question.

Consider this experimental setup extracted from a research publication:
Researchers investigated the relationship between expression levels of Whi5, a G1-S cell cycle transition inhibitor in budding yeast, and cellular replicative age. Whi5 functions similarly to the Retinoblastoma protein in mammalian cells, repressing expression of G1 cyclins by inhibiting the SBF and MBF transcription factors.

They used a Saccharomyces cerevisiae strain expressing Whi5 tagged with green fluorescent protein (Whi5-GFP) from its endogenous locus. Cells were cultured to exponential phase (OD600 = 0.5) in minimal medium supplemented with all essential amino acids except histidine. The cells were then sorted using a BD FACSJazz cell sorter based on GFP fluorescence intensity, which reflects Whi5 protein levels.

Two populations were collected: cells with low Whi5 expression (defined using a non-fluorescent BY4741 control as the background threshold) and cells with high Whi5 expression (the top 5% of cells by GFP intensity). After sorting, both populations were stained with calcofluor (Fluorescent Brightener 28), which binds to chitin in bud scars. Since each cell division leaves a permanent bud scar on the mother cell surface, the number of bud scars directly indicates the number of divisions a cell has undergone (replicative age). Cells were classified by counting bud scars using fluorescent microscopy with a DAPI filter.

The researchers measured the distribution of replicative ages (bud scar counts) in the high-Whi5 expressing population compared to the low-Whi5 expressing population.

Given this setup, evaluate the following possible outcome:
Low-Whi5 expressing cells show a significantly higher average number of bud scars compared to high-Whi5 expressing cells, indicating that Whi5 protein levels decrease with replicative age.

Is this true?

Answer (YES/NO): NO